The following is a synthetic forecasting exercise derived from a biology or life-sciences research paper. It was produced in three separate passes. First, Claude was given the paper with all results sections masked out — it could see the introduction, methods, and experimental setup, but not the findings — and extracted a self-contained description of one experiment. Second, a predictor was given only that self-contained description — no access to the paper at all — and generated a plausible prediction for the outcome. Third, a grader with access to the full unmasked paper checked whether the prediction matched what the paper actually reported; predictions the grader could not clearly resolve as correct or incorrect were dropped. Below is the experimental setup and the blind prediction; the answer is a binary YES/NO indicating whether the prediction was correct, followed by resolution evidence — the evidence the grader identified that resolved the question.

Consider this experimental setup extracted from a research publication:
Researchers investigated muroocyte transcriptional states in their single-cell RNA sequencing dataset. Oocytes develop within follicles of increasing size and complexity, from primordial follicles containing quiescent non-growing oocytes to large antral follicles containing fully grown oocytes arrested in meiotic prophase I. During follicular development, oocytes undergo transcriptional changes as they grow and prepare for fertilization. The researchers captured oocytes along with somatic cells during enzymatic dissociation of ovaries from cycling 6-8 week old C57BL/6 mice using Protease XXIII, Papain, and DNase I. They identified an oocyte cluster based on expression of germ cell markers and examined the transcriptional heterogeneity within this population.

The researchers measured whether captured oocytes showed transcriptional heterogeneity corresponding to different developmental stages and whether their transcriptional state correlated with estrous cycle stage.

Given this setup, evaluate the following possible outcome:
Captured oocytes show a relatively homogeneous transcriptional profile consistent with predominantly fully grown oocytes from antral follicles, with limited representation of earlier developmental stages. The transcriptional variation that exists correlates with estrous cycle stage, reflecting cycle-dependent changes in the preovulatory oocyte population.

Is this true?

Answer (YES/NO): NO